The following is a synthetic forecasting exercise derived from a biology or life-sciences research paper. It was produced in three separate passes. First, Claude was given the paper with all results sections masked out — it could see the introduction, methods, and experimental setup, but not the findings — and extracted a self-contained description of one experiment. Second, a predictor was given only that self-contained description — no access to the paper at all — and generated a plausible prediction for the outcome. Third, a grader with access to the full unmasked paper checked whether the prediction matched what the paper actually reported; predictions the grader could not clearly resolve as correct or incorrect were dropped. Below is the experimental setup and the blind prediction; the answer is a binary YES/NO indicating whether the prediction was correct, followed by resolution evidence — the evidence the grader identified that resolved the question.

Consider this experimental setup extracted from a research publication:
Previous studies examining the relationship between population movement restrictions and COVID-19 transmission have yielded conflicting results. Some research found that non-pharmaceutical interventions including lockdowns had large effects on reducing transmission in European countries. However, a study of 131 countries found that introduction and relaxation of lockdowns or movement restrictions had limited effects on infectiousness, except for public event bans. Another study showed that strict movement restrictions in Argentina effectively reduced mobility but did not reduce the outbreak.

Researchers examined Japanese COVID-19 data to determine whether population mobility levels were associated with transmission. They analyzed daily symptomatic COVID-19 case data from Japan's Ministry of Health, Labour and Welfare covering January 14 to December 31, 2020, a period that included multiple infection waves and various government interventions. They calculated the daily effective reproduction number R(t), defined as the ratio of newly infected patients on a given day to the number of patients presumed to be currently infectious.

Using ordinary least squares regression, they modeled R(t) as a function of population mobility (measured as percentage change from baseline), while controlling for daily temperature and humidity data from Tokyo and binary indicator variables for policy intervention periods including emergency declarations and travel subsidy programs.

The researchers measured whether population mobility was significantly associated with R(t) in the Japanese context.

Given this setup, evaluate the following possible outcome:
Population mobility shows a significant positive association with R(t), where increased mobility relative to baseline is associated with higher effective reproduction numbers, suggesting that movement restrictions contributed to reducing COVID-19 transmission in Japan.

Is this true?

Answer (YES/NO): YES